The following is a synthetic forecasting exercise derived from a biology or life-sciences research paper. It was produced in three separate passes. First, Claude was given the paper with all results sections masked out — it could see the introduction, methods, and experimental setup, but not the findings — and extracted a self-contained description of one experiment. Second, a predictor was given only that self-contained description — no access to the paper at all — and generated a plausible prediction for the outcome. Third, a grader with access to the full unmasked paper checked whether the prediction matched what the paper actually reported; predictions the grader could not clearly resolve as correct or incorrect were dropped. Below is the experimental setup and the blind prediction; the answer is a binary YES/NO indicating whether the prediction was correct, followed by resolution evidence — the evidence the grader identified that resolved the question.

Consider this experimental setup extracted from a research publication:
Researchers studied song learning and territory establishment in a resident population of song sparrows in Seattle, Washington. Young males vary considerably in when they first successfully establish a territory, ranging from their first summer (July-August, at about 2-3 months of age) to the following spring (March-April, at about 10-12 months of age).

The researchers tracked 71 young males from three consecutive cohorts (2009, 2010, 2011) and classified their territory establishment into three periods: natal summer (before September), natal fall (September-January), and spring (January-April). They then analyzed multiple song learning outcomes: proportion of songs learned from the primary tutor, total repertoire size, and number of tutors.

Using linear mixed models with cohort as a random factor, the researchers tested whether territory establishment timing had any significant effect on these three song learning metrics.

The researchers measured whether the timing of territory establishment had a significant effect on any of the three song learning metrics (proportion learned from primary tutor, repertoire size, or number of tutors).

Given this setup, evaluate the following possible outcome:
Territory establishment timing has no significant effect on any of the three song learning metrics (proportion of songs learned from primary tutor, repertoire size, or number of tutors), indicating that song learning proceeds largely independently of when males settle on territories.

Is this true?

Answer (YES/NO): YES